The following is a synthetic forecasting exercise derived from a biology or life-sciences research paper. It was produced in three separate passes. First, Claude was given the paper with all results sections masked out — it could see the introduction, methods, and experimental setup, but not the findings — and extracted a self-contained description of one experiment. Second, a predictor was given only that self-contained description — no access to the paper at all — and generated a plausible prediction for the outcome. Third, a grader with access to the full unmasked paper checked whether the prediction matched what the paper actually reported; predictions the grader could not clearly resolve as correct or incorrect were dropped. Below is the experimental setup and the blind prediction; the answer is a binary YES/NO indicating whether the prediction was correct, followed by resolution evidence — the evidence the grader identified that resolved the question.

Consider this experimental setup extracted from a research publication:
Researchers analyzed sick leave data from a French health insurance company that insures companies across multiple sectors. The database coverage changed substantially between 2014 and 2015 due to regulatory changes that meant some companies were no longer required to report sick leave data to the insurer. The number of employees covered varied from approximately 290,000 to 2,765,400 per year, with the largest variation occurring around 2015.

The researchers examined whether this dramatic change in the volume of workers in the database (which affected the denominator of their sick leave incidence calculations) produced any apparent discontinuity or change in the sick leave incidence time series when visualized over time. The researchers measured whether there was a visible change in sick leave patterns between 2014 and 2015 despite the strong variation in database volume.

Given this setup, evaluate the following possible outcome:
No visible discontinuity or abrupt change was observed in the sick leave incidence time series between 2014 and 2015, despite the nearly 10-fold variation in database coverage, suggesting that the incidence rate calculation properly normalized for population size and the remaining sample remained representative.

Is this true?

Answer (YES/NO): YES